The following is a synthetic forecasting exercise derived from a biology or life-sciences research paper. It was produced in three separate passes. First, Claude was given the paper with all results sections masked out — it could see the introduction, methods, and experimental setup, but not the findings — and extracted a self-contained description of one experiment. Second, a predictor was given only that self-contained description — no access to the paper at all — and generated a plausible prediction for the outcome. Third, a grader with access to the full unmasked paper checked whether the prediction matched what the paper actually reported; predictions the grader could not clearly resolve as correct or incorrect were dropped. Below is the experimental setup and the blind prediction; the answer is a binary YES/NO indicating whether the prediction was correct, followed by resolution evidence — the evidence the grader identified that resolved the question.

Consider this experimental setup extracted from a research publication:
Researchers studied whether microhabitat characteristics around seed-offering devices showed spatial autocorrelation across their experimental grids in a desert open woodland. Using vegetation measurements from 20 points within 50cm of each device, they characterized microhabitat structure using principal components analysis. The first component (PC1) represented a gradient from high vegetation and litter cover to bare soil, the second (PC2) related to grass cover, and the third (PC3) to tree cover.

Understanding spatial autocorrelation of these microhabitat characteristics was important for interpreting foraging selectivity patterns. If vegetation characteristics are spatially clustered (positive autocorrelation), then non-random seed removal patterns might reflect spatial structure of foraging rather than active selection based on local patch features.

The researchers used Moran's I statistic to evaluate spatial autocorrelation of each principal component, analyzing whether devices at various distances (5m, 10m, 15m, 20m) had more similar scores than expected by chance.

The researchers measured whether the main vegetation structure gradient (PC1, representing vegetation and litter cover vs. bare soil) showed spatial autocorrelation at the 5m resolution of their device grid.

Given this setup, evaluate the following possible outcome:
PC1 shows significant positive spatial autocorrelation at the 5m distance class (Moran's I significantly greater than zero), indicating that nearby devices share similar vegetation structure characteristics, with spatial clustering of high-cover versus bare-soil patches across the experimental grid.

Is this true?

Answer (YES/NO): NO